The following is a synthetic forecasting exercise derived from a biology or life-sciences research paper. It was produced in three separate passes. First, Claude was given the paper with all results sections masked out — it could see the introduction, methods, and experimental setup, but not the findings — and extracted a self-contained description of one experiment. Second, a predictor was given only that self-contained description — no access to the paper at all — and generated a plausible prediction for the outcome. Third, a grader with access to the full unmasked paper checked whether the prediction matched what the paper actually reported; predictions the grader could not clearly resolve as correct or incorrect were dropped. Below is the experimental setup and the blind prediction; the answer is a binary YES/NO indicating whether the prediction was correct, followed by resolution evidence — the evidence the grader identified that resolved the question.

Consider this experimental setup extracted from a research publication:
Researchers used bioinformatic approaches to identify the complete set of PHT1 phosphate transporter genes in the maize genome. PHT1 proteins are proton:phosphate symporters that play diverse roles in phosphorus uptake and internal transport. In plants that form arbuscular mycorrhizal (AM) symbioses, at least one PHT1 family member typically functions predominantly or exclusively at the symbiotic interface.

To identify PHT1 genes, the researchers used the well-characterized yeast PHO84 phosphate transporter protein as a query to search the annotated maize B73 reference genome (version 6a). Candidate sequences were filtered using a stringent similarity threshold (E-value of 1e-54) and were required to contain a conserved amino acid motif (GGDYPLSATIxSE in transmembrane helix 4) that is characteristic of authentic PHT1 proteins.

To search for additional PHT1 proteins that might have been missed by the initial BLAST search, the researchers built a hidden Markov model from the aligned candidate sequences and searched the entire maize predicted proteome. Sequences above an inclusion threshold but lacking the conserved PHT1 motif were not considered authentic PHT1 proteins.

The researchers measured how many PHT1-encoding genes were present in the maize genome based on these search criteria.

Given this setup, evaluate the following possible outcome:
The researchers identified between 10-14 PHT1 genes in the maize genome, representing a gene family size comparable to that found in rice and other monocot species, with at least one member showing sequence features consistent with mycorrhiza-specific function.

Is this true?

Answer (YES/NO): YES